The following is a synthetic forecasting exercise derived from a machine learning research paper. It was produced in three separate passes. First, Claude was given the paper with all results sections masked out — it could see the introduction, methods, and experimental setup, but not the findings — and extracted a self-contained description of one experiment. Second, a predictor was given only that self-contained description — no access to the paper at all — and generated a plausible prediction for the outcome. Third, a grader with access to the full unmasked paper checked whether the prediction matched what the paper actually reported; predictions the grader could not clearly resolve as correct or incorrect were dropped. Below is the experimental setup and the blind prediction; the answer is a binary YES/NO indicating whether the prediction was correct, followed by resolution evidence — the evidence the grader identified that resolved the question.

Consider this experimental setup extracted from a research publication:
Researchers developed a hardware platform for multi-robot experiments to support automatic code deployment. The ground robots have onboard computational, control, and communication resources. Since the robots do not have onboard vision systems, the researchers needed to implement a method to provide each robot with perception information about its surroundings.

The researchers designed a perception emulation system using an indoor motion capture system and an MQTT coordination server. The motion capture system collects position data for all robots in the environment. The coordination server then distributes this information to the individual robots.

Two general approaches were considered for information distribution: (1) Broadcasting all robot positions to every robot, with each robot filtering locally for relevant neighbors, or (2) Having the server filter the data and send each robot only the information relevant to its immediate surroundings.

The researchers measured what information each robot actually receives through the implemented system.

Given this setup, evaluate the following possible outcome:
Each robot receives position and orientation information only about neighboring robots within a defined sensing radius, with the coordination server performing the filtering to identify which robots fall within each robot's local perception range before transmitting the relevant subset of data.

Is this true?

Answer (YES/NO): YES